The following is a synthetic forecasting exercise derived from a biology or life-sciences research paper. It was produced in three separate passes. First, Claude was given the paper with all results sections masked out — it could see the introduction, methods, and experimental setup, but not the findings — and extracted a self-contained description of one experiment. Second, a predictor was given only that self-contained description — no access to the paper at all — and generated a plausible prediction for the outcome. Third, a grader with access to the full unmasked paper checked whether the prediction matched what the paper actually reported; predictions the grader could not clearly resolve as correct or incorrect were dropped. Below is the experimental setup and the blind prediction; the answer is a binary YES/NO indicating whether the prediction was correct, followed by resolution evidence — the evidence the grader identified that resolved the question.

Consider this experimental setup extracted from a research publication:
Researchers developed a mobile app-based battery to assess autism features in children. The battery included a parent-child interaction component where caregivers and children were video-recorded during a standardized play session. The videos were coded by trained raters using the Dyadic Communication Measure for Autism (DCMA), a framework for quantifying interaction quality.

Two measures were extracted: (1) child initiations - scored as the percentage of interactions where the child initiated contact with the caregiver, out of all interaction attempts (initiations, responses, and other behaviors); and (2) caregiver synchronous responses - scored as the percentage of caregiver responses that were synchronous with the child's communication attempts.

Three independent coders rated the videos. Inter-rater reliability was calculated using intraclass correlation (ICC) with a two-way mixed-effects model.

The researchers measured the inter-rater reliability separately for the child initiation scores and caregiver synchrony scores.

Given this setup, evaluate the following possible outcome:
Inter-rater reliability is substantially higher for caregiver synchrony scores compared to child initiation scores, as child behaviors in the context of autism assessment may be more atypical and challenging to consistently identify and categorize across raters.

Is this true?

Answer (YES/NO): YES